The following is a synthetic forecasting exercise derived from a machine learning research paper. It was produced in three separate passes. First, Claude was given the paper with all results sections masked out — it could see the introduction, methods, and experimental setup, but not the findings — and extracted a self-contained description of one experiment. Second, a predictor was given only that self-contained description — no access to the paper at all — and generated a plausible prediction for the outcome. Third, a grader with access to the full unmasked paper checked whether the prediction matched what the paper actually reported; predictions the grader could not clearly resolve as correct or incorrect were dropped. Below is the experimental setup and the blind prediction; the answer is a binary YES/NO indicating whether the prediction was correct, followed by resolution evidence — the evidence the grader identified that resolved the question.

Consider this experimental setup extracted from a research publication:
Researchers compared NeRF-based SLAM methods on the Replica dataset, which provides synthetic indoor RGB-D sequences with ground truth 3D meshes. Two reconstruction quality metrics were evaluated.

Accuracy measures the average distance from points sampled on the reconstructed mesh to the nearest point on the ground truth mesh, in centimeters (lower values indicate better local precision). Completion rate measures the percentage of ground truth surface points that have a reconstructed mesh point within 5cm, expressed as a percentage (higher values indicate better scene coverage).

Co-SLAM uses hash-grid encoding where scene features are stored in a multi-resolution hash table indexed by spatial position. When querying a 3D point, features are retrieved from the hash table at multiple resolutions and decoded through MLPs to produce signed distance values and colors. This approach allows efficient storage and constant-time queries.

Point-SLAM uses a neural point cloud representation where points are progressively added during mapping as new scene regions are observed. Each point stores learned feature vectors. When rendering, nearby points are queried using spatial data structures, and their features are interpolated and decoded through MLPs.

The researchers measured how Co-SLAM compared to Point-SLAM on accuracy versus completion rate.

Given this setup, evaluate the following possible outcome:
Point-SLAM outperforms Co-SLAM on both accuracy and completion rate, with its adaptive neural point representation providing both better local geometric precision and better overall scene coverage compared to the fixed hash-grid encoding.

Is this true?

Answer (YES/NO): NO